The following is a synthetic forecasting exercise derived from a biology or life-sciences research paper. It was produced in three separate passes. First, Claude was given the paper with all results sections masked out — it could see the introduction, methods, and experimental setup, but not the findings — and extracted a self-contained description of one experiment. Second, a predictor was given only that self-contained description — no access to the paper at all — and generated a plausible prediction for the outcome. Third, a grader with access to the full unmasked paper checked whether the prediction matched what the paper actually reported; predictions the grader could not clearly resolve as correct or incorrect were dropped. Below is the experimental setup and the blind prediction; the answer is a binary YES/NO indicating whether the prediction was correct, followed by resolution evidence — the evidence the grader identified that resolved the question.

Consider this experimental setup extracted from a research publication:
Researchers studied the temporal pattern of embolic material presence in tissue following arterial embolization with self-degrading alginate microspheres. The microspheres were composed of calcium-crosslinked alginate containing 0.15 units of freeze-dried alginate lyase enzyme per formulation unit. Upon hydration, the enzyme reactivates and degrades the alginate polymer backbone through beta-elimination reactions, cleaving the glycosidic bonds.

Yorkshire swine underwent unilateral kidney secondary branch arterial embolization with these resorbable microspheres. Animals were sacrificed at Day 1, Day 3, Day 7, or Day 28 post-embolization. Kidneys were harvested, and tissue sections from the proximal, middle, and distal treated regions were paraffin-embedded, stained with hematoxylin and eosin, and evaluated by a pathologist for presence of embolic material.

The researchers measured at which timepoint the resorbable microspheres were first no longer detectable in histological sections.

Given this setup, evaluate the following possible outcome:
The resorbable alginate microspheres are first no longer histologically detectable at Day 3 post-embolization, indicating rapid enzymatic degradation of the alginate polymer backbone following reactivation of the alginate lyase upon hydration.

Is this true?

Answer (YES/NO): NO